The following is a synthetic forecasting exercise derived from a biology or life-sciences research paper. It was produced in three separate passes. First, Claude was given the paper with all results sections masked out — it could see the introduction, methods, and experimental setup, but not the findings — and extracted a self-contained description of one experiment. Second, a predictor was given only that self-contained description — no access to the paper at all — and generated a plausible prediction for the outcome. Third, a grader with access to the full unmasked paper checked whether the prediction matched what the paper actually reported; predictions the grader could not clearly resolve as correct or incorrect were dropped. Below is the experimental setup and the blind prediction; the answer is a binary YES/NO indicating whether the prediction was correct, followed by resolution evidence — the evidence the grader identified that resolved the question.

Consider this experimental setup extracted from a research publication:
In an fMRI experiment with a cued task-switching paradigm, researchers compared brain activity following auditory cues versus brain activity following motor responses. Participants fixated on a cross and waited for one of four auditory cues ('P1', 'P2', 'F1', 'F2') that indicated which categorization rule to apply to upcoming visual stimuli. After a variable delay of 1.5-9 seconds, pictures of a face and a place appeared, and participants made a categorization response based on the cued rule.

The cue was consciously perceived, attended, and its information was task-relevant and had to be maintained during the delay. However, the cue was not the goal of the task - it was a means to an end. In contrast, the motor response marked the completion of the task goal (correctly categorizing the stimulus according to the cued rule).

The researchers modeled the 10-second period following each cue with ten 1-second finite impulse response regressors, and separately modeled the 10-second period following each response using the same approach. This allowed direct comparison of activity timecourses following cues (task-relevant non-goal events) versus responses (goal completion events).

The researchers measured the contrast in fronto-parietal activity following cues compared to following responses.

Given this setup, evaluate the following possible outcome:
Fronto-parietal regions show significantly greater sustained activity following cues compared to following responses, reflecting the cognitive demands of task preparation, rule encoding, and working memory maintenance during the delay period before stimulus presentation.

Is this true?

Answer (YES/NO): NO